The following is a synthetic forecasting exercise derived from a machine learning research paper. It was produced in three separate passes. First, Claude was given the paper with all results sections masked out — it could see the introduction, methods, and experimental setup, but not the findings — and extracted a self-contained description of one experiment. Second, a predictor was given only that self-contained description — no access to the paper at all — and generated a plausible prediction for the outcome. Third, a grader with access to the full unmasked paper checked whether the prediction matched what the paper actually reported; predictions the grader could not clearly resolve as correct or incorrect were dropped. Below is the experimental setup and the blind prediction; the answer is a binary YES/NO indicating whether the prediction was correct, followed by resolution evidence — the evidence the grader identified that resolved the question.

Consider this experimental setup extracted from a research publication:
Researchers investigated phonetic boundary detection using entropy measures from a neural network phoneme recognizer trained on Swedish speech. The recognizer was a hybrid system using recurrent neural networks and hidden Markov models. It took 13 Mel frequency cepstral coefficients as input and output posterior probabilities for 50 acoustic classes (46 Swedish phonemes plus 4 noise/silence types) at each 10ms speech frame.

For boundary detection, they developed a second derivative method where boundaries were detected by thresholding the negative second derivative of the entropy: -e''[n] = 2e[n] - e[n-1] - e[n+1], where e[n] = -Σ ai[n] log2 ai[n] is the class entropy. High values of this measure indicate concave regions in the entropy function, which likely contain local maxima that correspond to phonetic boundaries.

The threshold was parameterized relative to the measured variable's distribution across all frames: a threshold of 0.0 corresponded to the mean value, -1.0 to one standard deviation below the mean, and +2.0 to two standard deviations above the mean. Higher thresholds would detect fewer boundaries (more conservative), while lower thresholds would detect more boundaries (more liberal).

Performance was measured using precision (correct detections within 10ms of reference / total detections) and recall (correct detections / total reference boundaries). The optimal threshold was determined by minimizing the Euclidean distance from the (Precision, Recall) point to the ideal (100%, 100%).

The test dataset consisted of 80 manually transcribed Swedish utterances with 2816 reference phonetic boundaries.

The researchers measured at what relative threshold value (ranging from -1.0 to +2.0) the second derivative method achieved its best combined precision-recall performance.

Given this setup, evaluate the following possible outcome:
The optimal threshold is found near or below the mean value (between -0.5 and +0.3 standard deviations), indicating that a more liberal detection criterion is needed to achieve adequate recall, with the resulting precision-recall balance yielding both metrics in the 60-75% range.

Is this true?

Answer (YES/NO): NO